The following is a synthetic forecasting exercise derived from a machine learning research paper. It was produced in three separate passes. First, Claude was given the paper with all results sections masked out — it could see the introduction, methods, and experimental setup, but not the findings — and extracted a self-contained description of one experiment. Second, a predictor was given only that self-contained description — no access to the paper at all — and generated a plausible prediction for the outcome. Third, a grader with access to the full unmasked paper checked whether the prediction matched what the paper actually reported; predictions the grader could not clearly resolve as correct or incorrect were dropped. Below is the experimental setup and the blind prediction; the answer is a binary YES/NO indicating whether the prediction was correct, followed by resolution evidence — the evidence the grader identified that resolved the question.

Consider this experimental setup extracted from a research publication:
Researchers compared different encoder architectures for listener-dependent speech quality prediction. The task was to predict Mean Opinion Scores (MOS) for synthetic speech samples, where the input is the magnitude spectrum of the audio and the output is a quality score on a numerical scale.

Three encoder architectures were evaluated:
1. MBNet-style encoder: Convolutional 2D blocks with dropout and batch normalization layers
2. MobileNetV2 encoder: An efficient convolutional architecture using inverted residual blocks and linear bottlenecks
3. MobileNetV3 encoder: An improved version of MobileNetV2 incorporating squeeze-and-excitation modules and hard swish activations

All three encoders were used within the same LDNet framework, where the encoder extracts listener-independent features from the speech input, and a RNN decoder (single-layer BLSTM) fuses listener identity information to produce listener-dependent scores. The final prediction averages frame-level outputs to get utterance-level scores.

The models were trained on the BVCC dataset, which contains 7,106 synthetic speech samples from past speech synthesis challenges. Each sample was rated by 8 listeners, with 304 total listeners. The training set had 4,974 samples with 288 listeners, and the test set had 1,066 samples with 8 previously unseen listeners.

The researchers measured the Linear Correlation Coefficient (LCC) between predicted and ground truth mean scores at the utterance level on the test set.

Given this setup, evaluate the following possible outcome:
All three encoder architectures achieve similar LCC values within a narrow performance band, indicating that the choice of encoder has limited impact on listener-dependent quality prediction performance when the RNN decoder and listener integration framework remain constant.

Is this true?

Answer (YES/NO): NO